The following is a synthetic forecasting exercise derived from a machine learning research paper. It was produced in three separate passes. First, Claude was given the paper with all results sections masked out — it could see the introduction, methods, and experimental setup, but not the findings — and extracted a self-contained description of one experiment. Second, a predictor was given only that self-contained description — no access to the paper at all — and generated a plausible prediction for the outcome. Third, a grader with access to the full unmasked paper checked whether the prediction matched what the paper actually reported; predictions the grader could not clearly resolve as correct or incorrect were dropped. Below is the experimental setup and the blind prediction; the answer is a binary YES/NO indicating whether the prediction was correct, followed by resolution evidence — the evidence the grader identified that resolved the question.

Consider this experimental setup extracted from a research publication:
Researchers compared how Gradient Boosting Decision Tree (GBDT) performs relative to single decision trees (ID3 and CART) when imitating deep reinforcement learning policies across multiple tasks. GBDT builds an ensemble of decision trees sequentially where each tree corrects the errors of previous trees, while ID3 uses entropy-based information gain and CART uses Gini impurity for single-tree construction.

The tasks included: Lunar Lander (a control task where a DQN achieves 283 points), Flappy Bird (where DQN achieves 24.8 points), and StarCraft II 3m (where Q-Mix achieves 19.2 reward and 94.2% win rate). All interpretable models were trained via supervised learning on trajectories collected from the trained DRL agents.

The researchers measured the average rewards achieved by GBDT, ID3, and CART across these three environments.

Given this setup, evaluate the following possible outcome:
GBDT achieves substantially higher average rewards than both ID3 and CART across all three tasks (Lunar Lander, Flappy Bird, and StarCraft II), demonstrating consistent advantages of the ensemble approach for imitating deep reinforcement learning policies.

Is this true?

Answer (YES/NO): NO